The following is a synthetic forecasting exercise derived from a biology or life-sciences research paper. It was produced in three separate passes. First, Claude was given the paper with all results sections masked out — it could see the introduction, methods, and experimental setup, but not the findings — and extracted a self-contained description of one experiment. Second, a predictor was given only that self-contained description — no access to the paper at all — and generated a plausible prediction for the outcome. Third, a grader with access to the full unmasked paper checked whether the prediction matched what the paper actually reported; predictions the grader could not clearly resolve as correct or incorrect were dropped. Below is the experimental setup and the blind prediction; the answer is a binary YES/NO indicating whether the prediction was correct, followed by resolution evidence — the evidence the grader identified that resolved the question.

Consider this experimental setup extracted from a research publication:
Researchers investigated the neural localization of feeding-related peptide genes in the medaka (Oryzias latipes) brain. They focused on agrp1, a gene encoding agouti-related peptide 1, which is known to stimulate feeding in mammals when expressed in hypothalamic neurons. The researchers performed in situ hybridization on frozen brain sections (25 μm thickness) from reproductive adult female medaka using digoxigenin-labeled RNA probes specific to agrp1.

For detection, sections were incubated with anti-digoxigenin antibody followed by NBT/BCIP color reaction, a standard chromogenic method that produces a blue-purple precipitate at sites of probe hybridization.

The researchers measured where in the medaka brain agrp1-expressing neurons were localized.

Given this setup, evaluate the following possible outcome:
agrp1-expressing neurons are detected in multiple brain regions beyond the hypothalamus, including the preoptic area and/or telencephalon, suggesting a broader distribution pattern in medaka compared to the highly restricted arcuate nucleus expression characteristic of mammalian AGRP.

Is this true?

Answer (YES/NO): NO